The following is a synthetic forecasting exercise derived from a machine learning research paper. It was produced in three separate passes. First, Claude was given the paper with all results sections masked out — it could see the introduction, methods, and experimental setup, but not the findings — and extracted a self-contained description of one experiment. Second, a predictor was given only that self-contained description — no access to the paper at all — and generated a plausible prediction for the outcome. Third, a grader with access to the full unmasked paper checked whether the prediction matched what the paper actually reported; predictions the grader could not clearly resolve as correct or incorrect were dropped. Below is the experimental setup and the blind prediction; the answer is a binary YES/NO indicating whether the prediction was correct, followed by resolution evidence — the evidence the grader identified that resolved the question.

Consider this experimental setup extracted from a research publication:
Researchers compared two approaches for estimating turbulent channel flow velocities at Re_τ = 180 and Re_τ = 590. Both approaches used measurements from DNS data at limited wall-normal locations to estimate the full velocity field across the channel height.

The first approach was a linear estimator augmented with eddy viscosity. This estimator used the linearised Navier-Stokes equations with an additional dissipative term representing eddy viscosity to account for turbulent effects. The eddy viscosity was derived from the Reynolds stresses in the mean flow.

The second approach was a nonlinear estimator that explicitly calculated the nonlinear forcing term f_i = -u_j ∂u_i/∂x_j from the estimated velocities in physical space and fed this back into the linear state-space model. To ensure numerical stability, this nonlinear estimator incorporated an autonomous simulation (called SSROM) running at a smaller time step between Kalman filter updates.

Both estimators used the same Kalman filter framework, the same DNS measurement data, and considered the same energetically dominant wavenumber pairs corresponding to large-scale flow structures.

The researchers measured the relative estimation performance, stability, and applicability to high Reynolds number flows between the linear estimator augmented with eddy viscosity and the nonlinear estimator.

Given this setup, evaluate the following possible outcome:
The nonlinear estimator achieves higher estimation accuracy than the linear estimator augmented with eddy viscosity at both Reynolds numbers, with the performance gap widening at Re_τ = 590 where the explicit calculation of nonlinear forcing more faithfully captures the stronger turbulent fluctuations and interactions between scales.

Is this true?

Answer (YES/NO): NO